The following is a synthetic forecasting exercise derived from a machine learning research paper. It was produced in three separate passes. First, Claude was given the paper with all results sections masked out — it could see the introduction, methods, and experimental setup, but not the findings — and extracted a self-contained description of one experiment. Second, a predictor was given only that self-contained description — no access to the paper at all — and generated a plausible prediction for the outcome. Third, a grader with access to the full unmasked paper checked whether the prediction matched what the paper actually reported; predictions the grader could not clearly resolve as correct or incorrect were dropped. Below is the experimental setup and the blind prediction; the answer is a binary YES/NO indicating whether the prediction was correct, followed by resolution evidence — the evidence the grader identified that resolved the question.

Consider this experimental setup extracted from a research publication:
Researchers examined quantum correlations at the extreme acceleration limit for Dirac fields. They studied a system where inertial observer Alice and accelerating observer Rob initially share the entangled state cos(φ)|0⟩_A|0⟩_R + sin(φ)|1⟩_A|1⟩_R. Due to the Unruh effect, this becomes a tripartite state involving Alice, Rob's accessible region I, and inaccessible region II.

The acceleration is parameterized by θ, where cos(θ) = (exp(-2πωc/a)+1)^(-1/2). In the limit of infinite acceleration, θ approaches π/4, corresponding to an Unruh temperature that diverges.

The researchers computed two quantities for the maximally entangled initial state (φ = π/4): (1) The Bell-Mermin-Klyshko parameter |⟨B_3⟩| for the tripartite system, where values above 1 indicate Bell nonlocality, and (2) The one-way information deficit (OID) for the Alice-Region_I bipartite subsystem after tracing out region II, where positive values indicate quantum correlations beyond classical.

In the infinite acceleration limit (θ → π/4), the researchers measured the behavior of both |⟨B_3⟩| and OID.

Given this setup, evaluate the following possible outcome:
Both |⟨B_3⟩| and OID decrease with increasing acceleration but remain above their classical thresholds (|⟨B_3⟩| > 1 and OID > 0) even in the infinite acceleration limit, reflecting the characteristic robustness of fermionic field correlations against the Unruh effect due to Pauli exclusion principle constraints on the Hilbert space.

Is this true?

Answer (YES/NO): NO